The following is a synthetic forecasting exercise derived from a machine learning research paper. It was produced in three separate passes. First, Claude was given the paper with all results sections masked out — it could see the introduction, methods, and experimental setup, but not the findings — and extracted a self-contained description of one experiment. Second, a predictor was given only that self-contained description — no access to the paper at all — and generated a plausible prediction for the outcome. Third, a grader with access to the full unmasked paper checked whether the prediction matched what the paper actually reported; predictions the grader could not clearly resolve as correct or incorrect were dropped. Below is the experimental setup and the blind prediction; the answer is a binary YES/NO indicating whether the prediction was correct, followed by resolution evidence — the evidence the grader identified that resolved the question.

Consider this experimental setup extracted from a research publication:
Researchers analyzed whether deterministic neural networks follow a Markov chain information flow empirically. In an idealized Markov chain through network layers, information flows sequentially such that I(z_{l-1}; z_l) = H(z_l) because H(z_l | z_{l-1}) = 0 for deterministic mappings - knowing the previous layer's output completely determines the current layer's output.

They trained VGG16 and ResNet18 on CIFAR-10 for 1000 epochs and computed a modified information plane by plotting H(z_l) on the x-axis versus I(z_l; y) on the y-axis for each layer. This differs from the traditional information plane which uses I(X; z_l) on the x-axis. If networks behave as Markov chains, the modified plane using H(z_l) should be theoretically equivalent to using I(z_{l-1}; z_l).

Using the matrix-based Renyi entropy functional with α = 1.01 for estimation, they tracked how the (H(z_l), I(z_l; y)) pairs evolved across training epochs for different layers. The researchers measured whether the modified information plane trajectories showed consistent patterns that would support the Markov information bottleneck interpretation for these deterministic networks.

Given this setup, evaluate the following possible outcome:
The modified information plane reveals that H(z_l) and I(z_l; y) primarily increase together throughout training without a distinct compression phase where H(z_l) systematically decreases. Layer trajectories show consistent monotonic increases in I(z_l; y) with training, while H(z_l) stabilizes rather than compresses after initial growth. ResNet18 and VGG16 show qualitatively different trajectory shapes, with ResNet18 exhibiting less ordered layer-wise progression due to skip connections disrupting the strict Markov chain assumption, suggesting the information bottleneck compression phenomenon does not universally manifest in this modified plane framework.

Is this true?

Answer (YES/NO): NO